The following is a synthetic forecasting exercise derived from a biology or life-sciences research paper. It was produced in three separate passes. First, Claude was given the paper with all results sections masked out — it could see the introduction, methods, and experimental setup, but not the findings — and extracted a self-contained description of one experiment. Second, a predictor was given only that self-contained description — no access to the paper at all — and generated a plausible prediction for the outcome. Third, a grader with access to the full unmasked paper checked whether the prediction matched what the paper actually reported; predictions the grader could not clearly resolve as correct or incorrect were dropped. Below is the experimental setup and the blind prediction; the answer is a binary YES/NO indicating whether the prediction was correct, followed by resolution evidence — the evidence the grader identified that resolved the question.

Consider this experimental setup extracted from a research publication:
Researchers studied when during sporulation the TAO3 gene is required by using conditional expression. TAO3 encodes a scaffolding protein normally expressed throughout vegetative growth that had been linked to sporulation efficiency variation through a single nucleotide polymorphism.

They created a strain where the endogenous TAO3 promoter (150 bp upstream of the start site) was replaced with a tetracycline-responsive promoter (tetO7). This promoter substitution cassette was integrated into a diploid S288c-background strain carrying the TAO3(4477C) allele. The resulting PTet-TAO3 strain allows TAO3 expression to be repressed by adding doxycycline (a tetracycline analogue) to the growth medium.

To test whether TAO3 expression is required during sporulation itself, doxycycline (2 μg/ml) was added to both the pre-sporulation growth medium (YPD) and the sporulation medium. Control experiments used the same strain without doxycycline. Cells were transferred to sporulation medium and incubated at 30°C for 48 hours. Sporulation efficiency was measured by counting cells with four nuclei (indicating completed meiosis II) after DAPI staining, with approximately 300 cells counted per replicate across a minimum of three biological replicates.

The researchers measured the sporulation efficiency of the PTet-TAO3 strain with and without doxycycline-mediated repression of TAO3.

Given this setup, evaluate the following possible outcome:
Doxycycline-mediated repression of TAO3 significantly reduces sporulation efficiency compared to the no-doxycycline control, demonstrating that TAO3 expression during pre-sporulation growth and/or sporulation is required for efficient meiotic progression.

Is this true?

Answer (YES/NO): YES